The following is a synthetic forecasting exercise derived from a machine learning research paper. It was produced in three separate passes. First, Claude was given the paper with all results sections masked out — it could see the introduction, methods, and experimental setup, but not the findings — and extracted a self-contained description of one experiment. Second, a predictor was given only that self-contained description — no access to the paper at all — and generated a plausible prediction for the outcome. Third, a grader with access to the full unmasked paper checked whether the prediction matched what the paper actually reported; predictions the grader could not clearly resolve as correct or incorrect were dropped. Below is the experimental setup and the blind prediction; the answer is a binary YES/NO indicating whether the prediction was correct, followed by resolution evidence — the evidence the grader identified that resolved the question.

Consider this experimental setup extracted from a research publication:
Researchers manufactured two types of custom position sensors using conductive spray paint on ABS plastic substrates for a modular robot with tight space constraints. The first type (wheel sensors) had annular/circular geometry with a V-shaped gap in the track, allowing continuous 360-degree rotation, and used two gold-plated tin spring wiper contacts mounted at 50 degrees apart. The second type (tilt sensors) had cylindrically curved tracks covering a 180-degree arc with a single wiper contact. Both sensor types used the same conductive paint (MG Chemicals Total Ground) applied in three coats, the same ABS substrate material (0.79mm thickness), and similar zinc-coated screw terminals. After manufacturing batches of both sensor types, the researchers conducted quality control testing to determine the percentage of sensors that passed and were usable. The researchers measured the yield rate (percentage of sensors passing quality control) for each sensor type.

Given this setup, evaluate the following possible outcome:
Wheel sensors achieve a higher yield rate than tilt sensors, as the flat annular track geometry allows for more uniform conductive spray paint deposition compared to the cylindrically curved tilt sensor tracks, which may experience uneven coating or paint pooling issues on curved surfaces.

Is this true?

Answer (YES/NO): NO